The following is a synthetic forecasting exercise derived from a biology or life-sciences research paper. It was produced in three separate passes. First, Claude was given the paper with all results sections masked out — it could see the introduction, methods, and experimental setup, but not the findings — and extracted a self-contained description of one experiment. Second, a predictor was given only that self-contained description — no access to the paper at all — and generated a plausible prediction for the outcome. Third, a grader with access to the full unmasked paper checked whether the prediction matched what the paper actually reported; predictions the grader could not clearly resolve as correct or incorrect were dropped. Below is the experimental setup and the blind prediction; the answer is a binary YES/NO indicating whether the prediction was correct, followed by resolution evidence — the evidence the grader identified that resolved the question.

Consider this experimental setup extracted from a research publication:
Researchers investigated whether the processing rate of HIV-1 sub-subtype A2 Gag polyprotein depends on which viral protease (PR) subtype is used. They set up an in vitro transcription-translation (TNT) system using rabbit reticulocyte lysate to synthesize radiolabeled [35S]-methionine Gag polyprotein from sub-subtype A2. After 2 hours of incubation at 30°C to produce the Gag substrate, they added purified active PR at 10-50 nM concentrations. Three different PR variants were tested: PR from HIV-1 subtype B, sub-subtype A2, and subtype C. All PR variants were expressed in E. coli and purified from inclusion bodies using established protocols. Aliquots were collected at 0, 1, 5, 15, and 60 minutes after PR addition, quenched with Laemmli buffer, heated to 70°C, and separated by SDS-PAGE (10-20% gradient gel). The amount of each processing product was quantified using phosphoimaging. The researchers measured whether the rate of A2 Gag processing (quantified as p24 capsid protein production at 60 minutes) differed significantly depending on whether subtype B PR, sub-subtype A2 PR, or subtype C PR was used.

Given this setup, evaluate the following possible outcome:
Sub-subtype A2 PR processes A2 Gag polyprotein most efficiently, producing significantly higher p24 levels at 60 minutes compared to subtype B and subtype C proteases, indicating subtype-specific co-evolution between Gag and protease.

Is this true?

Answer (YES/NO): YES